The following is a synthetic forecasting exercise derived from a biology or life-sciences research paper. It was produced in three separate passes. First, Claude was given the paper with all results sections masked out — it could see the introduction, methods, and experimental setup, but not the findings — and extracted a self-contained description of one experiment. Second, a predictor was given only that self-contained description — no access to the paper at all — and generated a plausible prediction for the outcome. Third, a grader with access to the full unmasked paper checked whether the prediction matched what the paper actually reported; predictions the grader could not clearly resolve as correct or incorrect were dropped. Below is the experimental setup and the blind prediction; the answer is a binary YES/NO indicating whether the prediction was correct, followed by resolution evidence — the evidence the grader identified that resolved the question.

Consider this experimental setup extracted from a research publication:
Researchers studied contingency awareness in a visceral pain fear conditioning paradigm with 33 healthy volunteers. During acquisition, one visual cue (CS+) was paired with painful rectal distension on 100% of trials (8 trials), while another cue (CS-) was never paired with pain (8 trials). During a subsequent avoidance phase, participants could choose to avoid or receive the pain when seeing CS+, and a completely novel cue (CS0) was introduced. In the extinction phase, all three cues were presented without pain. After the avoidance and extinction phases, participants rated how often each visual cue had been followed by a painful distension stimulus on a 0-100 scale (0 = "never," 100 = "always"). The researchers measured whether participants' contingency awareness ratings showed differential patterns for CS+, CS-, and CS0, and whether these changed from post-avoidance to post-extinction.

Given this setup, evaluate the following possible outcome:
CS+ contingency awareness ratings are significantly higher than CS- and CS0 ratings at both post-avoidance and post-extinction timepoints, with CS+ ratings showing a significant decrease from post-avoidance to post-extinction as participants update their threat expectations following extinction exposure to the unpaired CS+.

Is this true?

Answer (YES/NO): NO